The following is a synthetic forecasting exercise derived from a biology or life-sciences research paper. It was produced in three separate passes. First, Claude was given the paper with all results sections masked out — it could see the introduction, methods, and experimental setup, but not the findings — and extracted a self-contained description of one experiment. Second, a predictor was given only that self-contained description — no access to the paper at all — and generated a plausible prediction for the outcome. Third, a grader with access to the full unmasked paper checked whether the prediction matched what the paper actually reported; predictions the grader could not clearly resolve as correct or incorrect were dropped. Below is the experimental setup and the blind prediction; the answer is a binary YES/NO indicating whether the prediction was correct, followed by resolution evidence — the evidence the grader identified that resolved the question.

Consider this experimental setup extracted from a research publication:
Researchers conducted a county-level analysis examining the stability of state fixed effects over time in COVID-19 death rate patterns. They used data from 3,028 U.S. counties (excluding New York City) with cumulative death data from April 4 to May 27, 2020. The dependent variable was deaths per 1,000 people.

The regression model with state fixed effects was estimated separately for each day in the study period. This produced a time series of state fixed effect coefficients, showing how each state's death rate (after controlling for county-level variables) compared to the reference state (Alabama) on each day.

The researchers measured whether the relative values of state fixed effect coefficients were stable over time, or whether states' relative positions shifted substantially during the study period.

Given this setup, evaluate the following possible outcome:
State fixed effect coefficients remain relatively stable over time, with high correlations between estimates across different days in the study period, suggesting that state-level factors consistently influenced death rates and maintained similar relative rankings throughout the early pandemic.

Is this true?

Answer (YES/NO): YES